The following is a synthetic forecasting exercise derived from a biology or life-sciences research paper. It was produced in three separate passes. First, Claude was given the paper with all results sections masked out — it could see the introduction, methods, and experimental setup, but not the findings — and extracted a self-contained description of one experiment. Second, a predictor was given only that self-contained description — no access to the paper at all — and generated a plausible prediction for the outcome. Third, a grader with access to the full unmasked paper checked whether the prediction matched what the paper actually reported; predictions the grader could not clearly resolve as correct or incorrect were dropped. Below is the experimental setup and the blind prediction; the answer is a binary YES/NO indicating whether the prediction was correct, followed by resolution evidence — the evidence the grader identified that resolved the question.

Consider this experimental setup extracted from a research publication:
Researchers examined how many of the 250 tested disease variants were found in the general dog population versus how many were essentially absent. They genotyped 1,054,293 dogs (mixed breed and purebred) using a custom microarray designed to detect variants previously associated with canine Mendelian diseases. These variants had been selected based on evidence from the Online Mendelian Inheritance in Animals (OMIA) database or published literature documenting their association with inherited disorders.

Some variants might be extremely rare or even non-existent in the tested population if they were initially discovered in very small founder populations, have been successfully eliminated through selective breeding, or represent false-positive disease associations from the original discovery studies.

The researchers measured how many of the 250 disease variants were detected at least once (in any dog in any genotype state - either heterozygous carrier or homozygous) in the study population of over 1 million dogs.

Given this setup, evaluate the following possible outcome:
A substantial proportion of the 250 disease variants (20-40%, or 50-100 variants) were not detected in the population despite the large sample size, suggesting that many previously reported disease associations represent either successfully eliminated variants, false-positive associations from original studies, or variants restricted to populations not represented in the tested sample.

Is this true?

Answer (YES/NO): NO